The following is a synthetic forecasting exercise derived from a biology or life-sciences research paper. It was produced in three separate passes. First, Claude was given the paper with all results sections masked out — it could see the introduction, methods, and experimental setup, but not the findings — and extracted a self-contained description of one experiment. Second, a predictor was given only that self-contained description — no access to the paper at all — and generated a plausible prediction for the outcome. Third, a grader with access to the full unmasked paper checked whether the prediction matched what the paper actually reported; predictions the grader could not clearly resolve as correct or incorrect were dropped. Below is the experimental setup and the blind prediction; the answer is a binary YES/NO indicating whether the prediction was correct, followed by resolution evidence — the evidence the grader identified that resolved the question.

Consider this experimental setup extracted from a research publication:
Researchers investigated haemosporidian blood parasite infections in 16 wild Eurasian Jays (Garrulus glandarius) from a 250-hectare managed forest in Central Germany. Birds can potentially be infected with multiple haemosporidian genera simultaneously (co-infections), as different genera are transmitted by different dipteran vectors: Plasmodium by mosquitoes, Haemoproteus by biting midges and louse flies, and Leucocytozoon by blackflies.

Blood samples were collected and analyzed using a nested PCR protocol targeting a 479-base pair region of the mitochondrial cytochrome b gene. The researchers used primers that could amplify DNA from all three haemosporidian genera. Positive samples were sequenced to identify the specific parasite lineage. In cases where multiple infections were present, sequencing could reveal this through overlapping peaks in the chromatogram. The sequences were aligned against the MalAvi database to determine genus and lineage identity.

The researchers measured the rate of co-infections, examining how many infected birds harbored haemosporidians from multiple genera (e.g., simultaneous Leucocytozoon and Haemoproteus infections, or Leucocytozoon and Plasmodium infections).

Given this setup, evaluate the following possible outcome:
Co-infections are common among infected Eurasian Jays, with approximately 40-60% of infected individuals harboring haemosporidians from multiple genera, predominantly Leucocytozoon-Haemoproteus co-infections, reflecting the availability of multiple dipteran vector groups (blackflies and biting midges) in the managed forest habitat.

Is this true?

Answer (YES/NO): NO